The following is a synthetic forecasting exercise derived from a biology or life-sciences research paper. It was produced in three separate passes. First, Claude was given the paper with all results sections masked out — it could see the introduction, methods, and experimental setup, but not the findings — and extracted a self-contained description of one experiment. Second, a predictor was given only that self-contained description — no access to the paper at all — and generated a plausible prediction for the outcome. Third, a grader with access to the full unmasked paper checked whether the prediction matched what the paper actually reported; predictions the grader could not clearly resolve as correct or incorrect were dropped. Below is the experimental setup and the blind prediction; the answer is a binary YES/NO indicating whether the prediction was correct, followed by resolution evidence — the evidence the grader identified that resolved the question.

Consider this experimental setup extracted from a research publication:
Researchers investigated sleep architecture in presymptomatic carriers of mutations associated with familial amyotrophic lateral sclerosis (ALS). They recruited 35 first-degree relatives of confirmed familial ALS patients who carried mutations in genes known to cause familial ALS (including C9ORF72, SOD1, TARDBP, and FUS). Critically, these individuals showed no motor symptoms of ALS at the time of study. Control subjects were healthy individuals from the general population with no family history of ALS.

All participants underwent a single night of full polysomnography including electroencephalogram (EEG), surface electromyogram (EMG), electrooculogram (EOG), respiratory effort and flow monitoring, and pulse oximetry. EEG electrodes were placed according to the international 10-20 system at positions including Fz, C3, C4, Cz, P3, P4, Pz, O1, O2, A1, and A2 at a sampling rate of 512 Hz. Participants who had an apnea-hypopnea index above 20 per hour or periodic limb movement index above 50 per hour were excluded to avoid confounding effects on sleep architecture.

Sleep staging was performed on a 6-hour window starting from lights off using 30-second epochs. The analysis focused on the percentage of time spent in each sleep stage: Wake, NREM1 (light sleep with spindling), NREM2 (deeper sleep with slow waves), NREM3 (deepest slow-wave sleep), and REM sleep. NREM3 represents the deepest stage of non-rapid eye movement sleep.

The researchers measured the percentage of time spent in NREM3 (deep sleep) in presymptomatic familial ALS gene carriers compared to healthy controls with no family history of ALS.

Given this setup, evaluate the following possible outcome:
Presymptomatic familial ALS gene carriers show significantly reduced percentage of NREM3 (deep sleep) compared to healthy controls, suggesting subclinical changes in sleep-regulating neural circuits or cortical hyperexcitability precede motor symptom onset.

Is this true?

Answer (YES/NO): YES